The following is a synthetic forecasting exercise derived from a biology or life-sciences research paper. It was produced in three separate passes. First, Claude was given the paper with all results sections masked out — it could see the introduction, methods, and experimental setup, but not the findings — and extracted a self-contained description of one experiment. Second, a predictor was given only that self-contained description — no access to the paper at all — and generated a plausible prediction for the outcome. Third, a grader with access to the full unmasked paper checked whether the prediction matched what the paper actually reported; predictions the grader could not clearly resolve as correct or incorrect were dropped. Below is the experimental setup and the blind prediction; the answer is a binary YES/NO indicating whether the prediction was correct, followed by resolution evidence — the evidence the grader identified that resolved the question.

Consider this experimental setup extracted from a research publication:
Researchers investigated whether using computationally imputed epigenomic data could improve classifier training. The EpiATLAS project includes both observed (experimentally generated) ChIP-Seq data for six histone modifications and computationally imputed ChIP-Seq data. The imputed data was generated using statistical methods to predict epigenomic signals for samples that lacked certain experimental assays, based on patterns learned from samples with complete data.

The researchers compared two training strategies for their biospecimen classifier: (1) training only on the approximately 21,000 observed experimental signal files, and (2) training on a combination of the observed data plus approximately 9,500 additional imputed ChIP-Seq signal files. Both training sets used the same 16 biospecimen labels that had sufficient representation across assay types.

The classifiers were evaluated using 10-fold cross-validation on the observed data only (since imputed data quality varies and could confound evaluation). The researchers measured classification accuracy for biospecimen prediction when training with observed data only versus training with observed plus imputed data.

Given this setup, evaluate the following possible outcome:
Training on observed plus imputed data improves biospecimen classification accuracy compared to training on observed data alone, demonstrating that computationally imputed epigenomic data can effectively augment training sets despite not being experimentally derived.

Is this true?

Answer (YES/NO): NO